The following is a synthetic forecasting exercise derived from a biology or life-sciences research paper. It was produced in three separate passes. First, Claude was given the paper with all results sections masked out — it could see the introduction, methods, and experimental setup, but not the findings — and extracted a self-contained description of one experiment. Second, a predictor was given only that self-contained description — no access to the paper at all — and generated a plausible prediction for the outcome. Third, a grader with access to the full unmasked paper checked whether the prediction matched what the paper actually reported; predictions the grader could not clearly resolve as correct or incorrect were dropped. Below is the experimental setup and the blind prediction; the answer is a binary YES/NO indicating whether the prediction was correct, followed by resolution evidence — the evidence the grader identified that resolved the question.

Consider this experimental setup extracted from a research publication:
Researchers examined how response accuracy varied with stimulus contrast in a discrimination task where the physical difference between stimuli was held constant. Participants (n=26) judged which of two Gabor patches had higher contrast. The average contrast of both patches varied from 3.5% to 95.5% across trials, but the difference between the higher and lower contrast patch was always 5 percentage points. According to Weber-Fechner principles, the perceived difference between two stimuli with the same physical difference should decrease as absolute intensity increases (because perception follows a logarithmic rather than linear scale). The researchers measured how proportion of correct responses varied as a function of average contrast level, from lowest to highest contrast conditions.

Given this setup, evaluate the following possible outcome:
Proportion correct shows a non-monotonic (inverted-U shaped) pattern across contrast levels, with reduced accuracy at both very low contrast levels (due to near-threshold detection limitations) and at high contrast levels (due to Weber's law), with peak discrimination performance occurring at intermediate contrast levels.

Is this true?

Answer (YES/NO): NO